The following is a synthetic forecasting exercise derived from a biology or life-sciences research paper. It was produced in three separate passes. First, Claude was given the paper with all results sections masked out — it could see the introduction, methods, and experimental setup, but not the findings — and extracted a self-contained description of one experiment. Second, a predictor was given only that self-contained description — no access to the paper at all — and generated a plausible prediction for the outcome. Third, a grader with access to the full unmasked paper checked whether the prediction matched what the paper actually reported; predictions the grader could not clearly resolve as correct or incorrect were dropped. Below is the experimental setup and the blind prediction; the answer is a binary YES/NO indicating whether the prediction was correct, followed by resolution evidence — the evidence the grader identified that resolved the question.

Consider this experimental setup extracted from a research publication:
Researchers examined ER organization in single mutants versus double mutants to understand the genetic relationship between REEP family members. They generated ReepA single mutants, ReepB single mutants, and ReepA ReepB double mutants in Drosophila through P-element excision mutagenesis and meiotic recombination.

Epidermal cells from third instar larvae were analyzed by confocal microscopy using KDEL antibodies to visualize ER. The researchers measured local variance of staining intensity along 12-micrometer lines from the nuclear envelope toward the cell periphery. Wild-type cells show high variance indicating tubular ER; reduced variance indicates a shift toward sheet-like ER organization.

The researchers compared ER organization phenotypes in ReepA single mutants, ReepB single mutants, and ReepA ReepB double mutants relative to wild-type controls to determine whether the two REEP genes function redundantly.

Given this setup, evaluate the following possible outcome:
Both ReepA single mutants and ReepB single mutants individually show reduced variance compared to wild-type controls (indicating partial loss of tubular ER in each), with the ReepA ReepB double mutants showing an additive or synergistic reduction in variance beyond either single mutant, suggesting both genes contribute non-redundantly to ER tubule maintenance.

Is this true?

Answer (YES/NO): NO